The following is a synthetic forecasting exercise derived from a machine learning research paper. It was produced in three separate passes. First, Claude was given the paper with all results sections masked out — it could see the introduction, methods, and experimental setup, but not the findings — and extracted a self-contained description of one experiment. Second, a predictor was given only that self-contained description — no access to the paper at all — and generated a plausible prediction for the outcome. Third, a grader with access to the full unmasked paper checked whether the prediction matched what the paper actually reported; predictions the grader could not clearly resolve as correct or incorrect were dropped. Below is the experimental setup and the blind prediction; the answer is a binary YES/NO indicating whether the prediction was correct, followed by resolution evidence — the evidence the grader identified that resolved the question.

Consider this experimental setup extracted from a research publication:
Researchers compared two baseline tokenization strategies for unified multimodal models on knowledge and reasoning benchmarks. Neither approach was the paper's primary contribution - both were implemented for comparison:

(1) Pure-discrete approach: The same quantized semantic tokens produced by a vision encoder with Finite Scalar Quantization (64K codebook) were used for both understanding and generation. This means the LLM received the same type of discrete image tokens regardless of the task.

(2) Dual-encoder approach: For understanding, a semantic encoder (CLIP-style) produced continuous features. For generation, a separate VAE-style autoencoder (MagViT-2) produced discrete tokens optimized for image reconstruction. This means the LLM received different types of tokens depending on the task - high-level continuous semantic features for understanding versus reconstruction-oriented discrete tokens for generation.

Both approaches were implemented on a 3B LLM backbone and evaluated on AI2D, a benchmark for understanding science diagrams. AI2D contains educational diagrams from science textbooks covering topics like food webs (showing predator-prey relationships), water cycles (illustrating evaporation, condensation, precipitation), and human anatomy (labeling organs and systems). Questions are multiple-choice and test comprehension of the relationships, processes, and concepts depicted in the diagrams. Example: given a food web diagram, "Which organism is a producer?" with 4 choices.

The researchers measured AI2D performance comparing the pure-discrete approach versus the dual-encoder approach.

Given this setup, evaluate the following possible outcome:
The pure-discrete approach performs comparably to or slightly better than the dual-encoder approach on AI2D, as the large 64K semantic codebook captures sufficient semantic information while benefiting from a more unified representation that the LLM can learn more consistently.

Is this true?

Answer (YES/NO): NO